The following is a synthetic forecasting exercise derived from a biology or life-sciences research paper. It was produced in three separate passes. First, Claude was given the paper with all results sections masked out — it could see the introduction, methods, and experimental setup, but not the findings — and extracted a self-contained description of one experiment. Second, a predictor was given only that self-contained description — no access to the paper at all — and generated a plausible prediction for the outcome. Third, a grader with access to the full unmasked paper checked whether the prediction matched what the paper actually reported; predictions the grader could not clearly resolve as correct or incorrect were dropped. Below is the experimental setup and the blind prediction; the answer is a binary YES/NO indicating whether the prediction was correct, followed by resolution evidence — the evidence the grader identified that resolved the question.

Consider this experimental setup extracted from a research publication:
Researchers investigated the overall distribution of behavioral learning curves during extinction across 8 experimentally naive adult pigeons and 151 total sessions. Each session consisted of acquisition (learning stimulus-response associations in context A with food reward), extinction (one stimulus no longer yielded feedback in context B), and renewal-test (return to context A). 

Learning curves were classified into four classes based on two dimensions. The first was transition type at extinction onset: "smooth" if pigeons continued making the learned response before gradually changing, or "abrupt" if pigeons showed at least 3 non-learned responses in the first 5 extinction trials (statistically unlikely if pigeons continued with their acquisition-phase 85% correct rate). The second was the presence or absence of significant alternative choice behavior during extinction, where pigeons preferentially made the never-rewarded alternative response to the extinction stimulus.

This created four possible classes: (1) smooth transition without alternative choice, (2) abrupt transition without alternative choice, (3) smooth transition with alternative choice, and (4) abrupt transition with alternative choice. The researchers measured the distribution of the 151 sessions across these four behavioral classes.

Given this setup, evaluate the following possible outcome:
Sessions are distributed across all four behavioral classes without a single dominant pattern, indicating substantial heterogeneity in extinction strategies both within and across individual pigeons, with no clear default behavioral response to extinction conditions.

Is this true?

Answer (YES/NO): YES